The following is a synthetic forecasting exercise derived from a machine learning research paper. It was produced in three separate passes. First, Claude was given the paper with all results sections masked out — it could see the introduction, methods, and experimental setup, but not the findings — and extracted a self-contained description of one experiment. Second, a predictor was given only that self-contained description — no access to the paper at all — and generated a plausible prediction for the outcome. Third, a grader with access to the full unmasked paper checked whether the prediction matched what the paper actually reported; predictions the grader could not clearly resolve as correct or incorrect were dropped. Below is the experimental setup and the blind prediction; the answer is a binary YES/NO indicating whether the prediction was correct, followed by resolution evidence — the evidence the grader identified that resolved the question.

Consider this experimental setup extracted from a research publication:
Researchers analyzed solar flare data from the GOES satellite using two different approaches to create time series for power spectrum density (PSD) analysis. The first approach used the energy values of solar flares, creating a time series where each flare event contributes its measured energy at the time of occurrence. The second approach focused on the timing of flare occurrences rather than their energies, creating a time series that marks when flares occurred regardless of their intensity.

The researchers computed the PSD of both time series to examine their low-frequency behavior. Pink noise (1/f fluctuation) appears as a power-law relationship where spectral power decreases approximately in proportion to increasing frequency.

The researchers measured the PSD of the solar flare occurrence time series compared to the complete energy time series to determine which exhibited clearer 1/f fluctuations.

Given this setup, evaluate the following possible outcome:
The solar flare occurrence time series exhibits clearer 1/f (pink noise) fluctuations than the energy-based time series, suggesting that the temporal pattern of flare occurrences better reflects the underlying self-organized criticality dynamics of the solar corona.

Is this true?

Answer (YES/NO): NO